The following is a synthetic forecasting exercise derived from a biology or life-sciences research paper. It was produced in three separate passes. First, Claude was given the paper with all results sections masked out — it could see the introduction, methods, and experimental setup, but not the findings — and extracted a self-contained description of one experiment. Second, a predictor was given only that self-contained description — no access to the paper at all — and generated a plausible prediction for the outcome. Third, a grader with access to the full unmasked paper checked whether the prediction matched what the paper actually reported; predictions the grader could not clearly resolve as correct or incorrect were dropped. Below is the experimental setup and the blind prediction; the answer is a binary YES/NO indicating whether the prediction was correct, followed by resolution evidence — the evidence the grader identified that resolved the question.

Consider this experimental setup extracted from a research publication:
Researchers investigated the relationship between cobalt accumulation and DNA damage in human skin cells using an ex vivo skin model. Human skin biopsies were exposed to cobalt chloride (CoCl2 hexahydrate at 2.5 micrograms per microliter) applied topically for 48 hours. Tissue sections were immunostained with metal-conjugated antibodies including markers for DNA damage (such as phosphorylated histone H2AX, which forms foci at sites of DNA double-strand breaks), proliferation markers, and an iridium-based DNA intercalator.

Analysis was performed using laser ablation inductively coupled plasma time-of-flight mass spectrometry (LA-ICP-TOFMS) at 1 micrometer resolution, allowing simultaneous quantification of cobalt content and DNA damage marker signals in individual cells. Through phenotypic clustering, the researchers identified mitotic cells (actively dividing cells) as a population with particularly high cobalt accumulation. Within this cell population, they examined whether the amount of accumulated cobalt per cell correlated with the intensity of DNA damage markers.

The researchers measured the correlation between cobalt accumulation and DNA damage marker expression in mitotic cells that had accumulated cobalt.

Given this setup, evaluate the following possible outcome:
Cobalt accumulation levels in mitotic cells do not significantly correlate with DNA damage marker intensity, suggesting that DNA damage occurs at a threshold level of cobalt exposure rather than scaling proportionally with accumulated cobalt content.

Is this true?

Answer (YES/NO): NO